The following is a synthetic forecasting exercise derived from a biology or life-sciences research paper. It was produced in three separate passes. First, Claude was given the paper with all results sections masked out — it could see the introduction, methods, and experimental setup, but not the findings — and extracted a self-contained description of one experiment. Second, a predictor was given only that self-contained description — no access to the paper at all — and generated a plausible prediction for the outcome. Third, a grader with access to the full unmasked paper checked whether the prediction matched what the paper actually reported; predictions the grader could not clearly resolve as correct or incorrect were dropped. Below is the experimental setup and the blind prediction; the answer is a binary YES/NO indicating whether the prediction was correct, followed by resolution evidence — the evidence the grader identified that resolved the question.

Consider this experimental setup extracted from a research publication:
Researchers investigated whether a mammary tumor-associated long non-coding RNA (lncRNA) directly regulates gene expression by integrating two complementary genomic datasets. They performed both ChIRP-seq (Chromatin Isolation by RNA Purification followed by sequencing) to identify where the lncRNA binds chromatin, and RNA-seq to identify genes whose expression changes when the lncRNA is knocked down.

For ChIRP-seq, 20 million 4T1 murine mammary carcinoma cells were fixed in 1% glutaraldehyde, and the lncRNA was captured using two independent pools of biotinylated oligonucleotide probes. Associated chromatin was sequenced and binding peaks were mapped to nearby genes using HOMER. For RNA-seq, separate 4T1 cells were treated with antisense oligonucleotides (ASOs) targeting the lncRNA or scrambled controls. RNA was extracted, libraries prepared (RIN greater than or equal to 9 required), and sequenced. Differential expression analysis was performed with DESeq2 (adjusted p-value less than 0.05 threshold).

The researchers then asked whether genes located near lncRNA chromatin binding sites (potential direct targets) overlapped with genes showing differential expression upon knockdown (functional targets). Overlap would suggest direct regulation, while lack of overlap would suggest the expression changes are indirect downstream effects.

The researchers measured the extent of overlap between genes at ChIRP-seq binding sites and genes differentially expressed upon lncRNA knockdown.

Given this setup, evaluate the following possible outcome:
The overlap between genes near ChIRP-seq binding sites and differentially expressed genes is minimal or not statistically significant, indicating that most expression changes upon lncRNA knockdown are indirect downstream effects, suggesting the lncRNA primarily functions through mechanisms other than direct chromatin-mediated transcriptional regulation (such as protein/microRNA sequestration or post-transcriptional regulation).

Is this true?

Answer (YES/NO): NO